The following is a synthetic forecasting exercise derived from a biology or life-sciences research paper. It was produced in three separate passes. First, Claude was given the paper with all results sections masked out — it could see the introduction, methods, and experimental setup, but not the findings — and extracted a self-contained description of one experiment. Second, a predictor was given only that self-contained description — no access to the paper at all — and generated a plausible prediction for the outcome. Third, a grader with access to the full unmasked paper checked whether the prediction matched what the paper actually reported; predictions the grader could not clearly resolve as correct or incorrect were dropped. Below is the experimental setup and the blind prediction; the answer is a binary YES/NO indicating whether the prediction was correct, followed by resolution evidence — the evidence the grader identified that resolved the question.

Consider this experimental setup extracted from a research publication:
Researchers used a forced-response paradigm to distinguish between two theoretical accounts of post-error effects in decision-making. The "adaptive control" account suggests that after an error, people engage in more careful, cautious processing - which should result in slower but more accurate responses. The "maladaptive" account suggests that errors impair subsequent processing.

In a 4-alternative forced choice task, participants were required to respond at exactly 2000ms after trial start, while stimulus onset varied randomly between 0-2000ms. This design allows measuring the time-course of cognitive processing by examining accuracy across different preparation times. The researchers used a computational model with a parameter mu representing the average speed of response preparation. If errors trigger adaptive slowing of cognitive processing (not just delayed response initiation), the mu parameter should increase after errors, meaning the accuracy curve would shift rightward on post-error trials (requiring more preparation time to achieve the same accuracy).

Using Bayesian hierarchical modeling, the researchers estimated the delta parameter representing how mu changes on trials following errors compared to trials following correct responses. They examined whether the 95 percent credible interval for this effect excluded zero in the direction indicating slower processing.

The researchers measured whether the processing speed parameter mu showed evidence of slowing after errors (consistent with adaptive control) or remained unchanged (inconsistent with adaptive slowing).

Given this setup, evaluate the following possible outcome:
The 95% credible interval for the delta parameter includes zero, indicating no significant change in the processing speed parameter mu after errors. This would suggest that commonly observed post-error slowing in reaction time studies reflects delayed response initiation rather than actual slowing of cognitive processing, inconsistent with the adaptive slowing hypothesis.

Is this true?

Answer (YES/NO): YES